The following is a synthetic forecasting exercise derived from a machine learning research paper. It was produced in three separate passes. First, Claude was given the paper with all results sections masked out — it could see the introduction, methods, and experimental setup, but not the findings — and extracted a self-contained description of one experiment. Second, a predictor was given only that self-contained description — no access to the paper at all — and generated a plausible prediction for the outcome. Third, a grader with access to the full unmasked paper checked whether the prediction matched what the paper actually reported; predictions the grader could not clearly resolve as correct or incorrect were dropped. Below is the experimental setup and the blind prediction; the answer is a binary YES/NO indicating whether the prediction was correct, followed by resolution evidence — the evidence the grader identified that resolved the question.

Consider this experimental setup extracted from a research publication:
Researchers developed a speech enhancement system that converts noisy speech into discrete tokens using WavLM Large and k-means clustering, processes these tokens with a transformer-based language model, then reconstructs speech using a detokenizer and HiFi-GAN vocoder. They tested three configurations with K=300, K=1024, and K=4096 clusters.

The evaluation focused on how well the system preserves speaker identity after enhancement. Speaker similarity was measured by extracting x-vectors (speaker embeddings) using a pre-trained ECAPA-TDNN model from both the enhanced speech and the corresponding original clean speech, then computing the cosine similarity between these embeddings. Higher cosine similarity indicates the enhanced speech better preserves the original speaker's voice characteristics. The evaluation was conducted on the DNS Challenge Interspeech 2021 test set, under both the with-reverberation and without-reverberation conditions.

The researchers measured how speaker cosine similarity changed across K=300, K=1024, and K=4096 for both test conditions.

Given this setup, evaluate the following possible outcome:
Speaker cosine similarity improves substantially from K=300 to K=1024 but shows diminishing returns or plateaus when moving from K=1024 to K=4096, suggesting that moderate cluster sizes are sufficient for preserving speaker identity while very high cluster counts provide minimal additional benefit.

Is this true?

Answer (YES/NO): NO